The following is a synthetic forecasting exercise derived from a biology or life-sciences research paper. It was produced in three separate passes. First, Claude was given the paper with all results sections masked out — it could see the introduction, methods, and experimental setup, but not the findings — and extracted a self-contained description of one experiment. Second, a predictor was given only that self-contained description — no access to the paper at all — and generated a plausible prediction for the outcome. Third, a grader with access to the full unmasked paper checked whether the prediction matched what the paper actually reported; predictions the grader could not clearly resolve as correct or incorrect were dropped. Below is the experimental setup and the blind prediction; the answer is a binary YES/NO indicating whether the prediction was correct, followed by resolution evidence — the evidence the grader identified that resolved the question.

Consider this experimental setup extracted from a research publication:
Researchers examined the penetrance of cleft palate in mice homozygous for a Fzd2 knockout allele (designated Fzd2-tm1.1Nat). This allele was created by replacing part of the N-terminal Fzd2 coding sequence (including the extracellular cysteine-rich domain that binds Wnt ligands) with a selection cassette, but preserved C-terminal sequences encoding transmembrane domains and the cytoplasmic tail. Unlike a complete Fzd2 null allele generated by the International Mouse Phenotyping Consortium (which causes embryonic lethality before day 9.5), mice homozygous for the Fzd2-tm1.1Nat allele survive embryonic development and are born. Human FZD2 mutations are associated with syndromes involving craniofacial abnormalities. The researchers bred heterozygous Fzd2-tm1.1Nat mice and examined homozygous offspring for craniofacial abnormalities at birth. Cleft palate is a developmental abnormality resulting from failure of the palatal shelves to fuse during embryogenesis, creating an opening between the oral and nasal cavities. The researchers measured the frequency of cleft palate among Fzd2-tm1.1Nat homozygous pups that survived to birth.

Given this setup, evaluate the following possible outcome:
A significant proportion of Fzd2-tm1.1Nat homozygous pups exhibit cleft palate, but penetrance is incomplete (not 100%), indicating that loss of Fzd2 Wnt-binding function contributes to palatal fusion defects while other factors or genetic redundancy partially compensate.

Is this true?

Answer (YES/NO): YES